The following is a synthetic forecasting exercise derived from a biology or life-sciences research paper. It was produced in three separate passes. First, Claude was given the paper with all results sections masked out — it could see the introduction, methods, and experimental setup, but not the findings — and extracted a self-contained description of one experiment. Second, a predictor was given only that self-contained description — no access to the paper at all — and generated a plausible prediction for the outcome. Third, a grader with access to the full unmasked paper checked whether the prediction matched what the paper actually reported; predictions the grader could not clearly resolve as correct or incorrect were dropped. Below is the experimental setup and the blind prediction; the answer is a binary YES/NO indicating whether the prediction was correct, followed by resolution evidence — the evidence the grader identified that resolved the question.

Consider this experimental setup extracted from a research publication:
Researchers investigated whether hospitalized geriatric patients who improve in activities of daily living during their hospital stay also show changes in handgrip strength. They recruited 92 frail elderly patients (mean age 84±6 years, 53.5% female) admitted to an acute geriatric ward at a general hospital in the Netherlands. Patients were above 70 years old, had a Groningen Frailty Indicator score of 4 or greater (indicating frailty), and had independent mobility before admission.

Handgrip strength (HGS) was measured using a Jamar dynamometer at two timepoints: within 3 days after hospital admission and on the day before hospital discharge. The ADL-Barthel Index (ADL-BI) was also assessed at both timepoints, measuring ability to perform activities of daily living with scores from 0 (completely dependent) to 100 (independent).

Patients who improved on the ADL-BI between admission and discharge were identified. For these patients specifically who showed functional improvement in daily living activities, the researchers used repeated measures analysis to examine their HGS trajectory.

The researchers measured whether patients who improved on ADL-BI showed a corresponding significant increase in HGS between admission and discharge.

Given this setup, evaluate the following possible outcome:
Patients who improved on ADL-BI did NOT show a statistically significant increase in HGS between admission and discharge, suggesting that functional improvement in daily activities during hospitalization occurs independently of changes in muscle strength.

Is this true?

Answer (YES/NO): YES